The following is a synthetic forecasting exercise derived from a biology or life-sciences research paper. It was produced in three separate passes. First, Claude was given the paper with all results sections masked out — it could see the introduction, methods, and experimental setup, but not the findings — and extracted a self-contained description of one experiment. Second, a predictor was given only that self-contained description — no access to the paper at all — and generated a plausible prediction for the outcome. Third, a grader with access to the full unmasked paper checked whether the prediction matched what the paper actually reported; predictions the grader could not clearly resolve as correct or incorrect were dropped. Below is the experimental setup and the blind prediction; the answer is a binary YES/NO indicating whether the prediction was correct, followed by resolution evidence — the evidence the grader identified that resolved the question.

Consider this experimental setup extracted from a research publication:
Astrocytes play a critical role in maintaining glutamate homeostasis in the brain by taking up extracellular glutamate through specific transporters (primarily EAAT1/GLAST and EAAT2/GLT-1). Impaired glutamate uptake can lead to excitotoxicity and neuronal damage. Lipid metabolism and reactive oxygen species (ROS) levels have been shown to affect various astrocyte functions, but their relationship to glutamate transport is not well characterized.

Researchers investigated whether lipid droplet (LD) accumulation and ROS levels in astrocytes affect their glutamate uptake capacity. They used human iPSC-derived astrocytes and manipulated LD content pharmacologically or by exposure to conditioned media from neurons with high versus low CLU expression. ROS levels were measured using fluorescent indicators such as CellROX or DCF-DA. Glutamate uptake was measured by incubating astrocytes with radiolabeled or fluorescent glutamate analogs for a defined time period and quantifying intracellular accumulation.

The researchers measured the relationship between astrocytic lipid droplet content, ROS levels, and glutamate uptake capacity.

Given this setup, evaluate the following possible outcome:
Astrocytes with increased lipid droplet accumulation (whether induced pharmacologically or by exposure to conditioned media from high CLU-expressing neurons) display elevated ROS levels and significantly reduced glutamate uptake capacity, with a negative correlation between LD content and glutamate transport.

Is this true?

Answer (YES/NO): YES